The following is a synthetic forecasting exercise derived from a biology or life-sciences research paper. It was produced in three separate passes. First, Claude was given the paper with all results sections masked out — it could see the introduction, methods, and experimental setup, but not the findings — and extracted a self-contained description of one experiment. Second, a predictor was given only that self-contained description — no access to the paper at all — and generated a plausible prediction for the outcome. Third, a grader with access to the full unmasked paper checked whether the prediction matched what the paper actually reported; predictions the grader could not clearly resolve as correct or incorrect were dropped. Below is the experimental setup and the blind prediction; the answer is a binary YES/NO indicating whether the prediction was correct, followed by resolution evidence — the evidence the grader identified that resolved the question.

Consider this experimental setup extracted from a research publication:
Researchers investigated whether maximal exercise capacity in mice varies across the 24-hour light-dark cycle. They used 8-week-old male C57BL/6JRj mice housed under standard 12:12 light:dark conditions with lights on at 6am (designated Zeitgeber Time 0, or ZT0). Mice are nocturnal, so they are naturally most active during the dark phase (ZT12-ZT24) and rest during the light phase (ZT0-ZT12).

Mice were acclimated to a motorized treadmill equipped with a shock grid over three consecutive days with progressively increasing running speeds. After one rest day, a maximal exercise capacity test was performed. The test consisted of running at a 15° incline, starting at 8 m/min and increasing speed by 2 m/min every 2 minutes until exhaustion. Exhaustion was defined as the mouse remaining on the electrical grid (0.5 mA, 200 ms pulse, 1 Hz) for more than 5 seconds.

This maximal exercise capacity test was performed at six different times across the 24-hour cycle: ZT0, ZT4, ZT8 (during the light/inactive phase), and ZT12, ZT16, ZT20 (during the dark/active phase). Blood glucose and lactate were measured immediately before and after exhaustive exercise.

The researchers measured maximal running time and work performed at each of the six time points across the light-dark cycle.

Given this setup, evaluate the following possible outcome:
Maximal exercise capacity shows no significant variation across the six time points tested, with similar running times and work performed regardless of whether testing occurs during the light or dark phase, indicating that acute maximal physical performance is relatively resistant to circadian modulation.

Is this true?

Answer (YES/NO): NO